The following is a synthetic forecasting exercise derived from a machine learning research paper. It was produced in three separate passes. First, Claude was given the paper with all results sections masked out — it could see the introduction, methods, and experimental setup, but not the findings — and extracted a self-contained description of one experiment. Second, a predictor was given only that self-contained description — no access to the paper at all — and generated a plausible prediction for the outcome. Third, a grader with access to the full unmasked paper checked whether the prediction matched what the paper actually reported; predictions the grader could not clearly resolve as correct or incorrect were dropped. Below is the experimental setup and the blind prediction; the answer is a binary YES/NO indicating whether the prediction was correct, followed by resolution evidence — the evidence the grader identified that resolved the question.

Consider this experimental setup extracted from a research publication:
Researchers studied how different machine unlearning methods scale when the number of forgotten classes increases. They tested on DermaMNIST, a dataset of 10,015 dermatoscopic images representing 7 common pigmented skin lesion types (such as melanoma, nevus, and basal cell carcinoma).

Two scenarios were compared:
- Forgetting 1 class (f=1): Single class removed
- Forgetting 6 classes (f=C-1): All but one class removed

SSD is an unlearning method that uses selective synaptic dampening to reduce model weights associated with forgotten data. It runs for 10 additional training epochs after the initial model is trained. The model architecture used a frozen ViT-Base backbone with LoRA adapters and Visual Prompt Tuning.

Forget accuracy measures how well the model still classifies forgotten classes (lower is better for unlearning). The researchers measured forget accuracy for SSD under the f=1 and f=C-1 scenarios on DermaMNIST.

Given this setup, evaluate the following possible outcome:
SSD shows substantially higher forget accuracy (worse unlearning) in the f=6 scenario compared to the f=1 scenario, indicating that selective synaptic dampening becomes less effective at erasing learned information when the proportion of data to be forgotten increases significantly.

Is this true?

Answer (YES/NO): YES